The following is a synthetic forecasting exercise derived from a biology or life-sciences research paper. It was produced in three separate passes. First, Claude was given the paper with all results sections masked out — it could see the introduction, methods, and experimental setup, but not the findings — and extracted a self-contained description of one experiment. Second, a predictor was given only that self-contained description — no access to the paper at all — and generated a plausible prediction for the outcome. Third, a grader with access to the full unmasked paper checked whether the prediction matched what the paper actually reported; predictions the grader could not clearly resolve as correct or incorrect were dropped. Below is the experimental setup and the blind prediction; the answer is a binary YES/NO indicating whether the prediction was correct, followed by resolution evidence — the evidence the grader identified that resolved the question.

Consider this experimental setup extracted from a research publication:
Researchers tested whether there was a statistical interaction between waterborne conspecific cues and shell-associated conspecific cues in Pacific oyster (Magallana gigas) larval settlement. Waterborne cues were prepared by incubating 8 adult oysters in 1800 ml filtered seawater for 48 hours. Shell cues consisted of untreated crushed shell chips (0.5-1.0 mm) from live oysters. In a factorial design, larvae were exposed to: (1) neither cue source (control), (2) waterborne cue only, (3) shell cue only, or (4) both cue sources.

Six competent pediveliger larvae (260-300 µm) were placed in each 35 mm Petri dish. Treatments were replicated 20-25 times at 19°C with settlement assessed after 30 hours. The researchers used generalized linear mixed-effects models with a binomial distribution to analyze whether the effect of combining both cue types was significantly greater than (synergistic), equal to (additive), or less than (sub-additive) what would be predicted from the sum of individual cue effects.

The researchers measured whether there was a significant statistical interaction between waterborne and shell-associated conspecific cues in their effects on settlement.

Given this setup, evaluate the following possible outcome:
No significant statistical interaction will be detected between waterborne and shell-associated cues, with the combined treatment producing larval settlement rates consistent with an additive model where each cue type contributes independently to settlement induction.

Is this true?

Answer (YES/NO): NO